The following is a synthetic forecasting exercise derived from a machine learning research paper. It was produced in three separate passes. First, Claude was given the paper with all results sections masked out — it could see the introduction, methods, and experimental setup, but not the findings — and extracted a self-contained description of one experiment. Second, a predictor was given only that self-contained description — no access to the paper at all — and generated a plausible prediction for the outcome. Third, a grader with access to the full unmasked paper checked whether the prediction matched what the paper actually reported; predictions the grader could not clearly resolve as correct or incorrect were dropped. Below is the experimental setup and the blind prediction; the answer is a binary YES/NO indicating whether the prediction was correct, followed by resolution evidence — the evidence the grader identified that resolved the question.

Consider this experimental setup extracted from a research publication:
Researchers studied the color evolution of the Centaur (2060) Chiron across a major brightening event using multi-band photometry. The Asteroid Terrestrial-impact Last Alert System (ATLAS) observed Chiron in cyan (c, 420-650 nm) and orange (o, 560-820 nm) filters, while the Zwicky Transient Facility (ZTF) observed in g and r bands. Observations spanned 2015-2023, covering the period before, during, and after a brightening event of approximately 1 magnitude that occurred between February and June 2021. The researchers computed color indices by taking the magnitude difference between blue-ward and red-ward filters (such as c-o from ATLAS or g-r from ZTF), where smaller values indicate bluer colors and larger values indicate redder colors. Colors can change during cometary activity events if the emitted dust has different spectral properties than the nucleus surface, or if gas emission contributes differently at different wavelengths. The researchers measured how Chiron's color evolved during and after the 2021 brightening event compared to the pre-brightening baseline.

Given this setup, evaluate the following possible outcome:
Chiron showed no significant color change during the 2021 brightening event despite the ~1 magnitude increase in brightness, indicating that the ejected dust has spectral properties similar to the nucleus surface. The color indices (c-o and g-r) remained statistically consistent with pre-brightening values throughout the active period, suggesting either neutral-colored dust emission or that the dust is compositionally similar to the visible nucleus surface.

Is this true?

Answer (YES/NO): YES